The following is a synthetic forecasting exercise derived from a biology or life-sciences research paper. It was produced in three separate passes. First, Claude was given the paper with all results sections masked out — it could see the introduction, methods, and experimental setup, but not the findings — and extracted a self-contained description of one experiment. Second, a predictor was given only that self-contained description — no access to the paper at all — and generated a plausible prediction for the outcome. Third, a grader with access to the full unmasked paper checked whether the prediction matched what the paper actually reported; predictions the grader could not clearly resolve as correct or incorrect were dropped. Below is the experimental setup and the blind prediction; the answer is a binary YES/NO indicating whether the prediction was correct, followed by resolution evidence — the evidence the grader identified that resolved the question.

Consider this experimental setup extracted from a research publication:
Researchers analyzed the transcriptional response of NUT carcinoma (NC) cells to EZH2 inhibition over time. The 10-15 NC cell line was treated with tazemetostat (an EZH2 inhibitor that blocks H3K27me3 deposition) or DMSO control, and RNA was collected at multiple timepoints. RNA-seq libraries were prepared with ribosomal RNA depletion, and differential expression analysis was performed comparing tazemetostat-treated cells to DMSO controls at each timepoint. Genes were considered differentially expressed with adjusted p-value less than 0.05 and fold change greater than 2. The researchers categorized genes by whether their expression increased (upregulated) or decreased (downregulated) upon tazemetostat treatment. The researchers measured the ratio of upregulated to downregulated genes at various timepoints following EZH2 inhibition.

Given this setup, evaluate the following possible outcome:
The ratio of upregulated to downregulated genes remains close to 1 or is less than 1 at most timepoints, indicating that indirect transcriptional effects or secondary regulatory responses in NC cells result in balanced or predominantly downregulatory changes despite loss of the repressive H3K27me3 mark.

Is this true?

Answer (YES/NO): NO